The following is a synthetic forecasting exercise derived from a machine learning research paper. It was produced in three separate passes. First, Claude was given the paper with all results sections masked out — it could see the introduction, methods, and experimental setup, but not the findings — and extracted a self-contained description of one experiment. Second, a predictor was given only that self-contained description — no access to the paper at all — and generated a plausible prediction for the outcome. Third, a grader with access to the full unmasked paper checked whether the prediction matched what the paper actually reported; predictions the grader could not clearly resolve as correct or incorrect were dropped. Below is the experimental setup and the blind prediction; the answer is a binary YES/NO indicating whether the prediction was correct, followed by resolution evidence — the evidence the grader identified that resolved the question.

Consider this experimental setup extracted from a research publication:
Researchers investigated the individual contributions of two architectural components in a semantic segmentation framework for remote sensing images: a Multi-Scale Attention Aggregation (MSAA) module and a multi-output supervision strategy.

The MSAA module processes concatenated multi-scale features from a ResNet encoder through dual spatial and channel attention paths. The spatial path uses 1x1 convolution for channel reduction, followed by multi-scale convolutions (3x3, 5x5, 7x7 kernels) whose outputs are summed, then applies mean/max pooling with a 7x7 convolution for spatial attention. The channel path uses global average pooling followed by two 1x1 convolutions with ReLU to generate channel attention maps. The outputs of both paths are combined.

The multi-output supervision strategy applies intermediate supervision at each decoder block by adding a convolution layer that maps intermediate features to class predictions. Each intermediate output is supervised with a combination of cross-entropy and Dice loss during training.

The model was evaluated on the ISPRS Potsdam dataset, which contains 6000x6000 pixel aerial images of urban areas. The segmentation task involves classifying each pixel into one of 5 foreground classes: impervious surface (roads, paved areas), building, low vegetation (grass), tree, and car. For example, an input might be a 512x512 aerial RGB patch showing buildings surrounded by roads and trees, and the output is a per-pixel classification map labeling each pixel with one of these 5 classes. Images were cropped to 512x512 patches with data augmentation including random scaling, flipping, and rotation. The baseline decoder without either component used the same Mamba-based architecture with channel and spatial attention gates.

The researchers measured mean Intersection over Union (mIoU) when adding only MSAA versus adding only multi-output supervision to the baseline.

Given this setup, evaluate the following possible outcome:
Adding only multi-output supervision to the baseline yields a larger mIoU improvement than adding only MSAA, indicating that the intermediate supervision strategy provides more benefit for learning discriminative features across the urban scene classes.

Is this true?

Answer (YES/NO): NO